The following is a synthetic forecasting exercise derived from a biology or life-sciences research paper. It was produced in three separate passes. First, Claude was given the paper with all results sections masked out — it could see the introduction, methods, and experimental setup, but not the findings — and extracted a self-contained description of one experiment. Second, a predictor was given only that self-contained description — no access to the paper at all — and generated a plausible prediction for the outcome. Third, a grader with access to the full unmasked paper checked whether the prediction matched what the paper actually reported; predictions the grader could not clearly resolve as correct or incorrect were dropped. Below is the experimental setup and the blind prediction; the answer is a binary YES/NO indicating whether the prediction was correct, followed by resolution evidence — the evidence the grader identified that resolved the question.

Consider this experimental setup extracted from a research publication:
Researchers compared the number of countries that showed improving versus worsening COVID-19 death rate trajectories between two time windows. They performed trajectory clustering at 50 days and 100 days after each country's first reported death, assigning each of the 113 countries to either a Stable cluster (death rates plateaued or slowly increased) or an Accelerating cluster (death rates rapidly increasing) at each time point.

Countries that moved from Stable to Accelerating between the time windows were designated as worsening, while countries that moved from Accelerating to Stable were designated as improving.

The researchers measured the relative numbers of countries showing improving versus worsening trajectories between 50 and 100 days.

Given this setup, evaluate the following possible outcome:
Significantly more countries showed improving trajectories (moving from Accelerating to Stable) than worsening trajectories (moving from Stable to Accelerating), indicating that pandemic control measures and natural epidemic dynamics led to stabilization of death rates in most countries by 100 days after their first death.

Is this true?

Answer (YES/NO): NO